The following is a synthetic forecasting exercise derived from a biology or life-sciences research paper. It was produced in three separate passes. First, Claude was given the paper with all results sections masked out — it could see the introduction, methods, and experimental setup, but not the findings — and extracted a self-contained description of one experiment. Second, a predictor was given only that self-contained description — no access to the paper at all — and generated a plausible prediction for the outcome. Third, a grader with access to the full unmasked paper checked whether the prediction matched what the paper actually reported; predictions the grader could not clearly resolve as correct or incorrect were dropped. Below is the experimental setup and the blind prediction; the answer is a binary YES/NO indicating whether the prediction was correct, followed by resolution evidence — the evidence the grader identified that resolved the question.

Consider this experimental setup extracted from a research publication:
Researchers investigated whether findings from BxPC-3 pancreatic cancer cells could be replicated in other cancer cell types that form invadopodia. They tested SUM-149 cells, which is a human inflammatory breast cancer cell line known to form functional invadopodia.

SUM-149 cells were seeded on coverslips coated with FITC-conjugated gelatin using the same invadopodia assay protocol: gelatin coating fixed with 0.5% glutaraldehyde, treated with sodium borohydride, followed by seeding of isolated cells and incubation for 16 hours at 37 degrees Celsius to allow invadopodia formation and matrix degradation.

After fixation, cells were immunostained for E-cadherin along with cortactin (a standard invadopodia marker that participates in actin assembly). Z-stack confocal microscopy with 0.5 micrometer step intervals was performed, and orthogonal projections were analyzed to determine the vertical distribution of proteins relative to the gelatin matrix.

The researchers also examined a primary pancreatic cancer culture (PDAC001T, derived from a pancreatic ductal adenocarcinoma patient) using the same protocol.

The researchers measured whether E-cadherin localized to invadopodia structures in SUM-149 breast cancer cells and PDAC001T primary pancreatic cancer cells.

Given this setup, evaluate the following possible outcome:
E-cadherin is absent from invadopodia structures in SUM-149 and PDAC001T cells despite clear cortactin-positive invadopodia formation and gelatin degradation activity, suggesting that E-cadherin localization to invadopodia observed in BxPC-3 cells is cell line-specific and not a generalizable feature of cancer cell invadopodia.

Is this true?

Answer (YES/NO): NO